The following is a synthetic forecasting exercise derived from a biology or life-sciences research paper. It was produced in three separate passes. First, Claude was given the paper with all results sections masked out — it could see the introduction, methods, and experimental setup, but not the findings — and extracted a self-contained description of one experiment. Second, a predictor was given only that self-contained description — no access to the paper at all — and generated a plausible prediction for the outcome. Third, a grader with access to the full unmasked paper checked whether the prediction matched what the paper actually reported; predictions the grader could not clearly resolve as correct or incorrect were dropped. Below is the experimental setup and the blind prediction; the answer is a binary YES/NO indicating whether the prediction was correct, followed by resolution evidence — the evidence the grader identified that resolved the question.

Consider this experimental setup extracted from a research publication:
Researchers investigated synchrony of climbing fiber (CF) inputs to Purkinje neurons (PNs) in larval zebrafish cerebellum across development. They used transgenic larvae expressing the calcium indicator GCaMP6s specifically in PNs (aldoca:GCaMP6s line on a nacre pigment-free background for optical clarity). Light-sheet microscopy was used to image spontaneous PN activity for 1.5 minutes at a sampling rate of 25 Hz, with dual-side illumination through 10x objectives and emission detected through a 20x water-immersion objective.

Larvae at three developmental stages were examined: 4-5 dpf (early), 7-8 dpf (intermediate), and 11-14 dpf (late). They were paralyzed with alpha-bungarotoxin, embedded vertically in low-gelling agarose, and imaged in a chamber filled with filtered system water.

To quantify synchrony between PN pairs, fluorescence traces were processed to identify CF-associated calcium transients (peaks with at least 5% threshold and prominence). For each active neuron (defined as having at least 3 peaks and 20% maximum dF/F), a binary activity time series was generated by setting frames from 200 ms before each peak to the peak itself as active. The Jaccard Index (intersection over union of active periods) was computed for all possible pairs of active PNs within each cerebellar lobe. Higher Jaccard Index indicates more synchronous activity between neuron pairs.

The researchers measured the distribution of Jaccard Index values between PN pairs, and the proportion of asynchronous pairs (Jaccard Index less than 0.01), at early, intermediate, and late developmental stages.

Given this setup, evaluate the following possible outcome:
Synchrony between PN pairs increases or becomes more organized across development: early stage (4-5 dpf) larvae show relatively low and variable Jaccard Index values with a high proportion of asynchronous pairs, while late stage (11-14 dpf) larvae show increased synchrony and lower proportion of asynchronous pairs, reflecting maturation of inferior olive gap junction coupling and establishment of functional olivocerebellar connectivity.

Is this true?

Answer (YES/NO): NO